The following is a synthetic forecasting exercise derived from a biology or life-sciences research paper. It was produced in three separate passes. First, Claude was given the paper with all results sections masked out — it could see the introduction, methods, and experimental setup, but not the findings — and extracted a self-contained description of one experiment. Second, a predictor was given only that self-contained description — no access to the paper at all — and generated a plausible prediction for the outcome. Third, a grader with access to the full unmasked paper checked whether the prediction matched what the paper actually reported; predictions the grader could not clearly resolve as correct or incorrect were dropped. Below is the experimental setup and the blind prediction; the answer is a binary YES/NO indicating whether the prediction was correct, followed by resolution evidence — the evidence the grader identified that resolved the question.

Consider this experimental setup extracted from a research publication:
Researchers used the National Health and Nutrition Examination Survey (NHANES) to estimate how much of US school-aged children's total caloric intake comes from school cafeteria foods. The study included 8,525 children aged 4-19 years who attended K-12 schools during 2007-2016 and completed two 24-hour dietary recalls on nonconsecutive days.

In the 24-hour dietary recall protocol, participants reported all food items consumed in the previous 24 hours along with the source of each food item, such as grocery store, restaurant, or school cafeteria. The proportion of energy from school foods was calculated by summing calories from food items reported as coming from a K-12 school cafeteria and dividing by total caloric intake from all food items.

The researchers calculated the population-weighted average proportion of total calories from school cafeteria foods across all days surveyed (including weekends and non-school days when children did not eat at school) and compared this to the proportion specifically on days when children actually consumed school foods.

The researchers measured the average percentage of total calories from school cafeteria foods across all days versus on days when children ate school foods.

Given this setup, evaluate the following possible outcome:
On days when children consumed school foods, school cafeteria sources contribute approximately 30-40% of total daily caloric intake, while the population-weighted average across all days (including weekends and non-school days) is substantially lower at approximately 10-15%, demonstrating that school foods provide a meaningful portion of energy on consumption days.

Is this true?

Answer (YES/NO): YES